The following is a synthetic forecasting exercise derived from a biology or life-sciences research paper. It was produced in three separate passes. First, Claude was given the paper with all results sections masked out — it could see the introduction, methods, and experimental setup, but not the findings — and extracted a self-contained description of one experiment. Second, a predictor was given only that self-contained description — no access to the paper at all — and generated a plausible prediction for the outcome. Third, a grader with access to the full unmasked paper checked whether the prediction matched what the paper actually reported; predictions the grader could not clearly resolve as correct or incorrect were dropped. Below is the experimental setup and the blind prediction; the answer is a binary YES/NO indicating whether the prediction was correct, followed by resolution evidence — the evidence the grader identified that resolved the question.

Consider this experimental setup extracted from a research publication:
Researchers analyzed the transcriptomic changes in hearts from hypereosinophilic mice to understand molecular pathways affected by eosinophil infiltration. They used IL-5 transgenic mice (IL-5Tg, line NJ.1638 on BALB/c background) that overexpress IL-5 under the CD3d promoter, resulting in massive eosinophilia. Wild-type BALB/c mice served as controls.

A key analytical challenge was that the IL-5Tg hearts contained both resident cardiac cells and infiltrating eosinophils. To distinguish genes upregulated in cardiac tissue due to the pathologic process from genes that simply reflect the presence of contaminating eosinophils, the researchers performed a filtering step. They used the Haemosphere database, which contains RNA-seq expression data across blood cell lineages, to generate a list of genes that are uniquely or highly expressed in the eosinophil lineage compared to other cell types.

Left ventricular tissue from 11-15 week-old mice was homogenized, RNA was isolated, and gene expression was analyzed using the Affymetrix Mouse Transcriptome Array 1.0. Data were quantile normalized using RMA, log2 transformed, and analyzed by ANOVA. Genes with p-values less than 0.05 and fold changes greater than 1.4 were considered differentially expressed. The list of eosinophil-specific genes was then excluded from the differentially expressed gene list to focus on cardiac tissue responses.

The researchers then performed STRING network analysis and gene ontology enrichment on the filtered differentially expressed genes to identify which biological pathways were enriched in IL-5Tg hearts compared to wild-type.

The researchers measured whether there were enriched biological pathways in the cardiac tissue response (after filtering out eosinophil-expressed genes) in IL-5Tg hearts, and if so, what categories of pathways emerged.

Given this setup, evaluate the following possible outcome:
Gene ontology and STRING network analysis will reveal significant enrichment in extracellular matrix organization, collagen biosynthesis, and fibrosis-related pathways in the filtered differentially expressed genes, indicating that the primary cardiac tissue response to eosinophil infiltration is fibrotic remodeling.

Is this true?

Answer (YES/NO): NO